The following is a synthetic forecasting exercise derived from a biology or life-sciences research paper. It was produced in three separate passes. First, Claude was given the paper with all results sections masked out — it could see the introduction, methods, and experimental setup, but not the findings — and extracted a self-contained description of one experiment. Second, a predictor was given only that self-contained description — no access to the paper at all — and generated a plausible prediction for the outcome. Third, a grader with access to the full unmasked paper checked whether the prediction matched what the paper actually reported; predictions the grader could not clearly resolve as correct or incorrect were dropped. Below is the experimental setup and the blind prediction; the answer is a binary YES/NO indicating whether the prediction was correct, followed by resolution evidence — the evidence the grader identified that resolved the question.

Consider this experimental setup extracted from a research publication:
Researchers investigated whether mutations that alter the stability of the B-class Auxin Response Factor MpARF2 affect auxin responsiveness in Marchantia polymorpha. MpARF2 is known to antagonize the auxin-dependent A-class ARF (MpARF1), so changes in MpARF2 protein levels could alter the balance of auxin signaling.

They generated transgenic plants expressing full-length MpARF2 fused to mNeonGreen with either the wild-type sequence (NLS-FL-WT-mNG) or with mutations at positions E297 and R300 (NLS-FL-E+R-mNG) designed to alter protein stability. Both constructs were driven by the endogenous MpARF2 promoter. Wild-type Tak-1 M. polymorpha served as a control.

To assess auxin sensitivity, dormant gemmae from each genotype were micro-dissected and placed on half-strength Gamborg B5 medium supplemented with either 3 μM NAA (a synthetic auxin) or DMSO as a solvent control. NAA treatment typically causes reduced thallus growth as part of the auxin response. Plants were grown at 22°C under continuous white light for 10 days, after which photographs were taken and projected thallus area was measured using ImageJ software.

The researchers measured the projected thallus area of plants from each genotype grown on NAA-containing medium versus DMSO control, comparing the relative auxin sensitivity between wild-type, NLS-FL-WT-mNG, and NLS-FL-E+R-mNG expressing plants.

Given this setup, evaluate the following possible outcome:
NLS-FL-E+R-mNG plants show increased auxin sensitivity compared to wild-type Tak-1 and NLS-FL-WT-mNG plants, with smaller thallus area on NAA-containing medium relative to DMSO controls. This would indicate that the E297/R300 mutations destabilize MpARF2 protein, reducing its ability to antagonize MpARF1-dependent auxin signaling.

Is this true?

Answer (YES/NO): NO